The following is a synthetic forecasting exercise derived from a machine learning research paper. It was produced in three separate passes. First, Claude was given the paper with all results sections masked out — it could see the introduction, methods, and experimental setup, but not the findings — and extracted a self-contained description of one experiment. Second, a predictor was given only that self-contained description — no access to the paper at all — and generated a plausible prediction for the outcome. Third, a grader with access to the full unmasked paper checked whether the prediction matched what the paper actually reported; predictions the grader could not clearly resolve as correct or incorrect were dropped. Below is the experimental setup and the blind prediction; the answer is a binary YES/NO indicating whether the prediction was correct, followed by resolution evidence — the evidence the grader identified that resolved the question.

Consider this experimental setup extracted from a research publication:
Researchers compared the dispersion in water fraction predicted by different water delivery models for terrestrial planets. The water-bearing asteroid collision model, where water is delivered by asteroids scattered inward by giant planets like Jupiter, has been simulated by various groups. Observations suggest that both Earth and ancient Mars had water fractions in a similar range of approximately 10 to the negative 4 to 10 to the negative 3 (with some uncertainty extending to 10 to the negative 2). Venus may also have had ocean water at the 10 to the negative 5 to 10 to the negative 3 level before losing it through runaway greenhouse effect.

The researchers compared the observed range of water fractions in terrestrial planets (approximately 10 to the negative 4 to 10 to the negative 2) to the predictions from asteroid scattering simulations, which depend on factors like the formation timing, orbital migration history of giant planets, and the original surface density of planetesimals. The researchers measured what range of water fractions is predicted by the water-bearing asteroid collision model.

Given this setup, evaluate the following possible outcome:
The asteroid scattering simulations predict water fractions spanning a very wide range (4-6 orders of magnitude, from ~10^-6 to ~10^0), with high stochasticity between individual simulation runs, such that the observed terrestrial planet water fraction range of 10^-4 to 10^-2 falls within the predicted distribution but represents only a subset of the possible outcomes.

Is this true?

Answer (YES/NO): NO